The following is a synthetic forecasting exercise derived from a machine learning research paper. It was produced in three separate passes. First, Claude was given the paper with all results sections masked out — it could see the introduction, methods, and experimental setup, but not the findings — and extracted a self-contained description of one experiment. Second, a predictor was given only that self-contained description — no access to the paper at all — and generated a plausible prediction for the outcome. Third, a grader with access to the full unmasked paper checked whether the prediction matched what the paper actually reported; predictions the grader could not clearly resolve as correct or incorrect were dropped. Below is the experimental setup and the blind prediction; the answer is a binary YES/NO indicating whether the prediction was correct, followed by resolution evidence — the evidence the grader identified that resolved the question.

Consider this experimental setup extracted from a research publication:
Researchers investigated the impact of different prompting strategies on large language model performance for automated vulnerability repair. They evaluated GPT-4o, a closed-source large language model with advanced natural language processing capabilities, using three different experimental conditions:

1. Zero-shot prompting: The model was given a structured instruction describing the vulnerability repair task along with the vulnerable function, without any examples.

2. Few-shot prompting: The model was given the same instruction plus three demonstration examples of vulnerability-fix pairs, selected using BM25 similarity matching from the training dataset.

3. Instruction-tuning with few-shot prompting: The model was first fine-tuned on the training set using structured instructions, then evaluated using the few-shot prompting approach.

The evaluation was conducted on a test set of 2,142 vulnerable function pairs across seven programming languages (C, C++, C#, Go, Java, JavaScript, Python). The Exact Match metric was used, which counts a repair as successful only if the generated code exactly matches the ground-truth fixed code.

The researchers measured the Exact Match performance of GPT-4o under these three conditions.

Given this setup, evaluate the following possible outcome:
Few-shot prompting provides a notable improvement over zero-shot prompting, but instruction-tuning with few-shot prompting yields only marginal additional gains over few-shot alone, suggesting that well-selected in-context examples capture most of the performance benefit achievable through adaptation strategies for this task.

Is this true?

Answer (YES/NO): YES